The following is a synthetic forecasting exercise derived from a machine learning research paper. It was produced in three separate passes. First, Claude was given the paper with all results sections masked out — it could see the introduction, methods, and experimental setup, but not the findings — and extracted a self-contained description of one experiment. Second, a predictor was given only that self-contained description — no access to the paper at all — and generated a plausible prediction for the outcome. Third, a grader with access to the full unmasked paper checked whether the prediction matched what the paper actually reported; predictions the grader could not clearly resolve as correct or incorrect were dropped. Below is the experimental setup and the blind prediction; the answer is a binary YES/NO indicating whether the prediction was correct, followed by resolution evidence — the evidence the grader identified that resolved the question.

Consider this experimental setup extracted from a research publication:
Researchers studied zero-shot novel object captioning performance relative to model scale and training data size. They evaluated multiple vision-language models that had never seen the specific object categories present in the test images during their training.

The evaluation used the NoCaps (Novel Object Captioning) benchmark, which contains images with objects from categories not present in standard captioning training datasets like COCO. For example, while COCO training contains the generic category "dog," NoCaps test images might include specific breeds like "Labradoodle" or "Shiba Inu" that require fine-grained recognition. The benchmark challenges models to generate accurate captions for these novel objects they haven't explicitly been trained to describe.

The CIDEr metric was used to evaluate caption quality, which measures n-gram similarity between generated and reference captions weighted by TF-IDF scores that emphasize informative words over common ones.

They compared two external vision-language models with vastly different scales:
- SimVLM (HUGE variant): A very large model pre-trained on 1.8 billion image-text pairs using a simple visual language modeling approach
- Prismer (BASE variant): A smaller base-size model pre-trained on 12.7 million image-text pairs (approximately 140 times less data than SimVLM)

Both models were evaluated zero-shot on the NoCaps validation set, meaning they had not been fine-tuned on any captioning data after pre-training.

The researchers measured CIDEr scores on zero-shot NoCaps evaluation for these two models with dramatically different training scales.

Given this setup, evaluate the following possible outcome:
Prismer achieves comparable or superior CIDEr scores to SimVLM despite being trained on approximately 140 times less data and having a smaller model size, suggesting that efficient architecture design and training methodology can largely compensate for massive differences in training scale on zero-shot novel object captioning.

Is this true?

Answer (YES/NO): NO